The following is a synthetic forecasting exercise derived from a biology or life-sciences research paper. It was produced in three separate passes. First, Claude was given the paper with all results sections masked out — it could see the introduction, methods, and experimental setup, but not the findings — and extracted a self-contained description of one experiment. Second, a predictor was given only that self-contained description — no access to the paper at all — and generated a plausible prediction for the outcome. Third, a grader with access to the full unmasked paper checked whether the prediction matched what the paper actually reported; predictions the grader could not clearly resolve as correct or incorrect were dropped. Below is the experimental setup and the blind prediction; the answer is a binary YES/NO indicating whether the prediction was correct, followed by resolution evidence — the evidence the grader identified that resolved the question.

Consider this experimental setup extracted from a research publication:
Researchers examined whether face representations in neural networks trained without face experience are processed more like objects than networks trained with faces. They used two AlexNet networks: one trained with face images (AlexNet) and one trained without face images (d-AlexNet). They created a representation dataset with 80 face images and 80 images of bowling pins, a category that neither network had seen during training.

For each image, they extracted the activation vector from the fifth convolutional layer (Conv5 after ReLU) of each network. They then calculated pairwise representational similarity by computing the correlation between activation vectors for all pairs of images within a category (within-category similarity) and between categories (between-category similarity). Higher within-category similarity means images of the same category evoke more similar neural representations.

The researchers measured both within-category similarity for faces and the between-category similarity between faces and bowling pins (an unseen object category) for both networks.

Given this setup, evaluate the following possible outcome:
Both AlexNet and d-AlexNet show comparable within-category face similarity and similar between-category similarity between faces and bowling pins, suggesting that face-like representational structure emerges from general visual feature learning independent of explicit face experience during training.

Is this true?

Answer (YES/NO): NO